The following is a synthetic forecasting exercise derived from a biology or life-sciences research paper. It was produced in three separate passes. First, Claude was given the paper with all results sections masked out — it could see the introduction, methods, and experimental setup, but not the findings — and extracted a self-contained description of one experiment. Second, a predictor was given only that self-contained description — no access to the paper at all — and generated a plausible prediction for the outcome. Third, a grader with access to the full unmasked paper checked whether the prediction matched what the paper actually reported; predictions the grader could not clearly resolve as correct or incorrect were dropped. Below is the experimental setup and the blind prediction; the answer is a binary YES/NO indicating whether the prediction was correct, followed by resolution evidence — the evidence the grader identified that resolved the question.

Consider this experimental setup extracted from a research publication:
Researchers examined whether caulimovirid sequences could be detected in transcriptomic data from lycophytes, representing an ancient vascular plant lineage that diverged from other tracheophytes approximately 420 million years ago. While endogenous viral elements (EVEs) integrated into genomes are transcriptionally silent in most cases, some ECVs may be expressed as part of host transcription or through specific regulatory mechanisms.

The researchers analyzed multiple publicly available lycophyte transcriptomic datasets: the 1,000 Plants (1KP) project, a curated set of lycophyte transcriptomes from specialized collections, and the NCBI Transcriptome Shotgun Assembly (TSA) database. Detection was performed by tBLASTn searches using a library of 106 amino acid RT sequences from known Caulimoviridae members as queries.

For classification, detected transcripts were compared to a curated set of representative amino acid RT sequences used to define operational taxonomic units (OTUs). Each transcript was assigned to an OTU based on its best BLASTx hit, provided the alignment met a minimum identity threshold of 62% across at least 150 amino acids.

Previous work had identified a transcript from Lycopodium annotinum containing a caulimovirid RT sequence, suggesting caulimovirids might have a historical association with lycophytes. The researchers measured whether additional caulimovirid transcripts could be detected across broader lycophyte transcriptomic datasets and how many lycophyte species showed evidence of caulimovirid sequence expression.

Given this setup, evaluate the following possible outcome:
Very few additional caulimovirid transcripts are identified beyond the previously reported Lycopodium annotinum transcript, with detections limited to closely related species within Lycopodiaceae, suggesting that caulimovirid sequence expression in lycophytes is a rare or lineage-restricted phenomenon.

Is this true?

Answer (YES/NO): YES